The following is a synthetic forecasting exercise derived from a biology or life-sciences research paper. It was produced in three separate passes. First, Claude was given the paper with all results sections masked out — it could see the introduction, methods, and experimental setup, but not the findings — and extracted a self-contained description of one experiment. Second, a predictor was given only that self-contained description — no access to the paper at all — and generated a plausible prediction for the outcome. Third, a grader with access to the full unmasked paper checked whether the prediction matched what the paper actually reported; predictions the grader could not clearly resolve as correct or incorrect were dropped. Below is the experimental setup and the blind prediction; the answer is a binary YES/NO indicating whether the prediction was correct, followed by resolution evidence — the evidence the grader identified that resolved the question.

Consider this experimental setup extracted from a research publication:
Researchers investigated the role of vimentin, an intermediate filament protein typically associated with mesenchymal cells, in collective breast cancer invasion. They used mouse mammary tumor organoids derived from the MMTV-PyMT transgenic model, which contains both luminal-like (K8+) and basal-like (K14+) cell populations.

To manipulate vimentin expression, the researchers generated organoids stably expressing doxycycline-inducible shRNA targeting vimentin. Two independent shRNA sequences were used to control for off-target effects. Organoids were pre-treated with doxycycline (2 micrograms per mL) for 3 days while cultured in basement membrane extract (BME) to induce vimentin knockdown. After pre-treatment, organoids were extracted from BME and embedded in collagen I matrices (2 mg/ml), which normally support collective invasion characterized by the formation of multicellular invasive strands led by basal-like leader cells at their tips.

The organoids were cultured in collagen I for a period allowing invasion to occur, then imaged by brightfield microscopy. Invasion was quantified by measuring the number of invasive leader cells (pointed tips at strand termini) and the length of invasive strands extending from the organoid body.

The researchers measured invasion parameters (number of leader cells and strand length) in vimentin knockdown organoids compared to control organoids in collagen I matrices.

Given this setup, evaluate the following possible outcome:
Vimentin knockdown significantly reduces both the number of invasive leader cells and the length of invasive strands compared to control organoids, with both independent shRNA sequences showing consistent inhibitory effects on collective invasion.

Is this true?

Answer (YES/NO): YES